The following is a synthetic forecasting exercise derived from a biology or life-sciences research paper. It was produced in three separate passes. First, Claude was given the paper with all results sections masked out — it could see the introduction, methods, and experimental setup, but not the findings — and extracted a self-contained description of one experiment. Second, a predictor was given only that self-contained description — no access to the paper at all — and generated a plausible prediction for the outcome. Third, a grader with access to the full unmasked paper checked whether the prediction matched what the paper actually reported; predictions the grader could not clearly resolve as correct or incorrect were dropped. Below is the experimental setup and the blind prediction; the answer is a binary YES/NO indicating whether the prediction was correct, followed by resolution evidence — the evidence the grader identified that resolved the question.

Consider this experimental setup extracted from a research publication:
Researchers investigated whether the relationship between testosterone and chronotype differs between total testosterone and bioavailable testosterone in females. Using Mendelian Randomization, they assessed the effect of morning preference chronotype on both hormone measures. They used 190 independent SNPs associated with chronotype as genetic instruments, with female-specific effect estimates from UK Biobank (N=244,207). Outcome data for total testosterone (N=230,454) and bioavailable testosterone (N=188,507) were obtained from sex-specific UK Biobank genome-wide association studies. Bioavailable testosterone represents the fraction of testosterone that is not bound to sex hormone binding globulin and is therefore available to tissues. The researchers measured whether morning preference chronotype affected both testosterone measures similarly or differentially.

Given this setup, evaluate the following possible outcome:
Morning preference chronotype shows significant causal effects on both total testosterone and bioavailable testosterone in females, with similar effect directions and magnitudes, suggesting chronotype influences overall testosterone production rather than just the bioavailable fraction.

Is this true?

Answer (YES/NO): YES